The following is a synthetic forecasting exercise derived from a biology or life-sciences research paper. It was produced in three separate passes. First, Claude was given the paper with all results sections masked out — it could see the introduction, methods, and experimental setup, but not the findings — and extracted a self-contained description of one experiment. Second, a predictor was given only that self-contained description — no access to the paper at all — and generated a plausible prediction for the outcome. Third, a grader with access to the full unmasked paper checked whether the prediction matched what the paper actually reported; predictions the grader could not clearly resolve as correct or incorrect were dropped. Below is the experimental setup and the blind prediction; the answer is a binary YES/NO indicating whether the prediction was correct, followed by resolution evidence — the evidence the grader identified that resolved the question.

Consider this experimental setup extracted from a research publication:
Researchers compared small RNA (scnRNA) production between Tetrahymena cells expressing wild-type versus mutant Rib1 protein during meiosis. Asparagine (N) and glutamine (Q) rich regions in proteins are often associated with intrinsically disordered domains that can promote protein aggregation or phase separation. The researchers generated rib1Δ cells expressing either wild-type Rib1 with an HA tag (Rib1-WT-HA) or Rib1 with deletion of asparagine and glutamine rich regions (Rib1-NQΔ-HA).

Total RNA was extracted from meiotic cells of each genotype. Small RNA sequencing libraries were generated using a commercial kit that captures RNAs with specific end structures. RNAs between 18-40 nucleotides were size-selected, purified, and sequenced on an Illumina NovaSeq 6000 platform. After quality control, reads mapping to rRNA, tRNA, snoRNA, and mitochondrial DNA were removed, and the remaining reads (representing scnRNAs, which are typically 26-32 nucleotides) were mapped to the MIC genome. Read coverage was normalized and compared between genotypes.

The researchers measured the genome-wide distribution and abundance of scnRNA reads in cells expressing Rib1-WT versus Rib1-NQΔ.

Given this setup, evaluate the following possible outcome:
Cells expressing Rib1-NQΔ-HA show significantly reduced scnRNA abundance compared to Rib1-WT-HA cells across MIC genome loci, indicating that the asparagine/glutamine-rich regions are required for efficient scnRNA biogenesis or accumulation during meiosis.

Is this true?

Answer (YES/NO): NO